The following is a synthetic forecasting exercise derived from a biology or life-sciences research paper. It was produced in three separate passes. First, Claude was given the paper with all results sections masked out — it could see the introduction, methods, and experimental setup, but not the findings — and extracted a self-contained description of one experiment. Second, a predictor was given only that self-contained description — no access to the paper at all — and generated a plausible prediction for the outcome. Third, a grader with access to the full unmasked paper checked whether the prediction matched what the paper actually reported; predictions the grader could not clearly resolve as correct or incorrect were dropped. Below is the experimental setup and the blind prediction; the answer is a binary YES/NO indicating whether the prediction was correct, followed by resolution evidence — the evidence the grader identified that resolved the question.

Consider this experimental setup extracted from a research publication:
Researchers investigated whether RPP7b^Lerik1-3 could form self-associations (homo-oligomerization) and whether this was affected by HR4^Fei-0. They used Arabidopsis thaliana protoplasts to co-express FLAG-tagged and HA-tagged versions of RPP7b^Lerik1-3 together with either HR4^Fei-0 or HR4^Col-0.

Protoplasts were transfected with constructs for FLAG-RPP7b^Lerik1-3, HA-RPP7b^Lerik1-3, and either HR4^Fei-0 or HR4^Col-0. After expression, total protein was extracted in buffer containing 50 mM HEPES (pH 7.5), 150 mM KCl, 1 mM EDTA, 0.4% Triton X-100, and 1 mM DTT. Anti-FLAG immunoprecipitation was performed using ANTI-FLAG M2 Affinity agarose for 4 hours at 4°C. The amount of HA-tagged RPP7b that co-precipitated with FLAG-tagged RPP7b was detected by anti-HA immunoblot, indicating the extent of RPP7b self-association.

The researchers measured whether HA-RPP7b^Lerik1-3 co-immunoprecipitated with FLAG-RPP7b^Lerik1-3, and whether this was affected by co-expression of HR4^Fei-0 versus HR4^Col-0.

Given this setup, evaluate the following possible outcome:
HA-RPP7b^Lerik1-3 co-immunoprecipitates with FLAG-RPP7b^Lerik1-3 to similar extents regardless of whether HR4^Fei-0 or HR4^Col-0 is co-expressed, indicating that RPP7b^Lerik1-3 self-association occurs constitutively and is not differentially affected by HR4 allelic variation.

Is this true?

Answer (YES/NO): YES